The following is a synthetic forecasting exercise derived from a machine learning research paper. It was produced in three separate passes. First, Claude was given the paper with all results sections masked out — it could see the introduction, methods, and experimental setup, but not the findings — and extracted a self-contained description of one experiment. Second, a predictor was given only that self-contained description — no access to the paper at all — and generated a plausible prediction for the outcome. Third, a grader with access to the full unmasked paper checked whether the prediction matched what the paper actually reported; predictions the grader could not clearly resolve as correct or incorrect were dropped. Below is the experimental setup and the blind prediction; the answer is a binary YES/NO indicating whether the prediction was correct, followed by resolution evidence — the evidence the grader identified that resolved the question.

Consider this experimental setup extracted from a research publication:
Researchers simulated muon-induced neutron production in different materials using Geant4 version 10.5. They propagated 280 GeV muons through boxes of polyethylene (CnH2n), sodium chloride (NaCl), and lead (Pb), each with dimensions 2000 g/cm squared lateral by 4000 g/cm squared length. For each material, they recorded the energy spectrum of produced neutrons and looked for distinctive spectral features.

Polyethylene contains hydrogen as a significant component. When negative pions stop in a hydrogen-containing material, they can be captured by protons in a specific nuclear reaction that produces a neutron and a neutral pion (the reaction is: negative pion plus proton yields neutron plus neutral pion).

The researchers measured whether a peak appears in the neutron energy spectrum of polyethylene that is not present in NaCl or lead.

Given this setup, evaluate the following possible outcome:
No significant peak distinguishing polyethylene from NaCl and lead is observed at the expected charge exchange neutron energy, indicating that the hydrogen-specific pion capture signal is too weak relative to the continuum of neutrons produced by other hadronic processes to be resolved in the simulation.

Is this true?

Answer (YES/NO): NO